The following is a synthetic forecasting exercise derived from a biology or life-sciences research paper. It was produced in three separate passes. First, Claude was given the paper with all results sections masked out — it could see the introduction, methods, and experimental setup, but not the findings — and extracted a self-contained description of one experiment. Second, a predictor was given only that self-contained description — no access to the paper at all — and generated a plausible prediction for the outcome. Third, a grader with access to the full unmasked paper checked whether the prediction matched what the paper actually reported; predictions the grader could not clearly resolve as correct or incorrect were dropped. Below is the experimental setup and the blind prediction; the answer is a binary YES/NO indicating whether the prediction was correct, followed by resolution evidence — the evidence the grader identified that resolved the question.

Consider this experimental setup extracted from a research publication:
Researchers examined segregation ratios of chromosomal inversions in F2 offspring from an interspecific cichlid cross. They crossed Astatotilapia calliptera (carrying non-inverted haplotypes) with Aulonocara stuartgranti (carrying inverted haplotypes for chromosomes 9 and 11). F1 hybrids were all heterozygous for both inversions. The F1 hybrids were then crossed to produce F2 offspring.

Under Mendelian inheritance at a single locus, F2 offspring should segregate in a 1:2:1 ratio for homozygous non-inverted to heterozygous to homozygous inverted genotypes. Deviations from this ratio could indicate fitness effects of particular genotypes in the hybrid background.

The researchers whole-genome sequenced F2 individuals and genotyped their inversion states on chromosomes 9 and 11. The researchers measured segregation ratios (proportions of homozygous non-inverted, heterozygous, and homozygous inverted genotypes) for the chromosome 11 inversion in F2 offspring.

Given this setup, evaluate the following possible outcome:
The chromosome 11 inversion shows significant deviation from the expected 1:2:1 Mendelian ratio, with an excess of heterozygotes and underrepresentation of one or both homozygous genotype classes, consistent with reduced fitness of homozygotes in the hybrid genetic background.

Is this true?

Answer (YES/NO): NO